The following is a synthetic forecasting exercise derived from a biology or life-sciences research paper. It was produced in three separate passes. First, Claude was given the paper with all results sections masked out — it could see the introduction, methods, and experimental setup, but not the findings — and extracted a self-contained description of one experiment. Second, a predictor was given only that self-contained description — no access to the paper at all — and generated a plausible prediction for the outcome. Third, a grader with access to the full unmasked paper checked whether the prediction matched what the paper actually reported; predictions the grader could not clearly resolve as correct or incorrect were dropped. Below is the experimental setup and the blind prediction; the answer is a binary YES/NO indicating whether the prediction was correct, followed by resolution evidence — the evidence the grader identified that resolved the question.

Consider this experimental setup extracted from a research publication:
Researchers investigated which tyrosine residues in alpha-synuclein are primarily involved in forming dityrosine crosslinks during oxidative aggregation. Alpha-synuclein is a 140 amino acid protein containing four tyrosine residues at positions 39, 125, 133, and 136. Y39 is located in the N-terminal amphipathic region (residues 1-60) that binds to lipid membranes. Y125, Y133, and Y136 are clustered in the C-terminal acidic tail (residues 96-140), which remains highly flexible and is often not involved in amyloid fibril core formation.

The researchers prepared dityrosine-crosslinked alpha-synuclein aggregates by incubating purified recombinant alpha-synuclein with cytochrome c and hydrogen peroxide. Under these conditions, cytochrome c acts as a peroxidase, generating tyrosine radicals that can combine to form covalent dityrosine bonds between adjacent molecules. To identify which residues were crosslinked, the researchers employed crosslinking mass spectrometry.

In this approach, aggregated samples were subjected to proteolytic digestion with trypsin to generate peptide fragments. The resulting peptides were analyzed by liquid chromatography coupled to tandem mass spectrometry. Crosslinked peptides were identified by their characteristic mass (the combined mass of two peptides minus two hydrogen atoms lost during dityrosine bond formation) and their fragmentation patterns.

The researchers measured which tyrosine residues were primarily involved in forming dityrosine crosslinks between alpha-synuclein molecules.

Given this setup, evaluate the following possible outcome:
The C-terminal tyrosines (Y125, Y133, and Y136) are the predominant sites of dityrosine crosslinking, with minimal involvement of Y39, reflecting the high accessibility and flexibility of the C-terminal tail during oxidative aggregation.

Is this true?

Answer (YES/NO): NO